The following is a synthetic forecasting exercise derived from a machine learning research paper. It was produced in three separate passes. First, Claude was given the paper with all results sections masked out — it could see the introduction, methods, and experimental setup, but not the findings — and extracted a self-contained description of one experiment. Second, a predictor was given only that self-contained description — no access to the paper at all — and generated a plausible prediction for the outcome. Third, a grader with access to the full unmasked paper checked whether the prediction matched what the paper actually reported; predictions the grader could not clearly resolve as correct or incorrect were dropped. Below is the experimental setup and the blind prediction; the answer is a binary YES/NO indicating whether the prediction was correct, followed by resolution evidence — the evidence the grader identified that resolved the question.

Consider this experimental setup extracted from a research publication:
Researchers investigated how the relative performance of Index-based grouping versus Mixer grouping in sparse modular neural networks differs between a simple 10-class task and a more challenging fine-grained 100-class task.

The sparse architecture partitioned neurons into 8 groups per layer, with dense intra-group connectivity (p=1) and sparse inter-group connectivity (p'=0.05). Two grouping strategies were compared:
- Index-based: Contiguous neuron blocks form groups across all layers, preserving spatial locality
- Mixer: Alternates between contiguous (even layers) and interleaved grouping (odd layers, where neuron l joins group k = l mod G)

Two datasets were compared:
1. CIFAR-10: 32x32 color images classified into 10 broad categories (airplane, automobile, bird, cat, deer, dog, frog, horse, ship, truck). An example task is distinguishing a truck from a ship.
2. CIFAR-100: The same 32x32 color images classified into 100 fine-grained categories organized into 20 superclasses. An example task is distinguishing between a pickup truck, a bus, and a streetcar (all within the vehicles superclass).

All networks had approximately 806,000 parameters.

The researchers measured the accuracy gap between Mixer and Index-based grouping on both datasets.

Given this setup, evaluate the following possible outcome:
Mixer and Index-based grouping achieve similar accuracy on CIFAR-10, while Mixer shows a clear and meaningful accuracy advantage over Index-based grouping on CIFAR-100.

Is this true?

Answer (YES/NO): NO